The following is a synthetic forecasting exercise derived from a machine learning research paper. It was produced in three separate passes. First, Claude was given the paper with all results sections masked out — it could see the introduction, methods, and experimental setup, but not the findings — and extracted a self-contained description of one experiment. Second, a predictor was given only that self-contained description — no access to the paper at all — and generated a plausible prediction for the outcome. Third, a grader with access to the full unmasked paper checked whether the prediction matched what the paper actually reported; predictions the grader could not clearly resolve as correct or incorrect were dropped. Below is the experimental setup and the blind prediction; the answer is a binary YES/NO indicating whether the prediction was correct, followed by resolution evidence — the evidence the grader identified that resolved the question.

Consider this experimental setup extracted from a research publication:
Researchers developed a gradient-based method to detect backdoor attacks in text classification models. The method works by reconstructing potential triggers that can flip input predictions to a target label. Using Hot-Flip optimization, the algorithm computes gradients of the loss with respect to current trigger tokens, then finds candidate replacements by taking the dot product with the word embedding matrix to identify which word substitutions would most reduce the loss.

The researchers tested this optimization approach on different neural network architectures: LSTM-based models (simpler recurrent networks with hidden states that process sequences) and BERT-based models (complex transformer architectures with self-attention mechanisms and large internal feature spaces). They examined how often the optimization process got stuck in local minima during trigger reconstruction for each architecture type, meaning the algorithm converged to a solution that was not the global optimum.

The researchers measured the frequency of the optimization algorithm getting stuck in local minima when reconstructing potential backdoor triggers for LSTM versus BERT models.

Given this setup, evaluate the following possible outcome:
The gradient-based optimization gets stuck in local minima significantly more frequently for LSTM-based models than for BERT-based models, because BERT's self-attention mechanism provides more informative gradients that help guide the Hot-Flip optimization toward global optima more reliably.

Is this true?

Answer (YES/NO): NO